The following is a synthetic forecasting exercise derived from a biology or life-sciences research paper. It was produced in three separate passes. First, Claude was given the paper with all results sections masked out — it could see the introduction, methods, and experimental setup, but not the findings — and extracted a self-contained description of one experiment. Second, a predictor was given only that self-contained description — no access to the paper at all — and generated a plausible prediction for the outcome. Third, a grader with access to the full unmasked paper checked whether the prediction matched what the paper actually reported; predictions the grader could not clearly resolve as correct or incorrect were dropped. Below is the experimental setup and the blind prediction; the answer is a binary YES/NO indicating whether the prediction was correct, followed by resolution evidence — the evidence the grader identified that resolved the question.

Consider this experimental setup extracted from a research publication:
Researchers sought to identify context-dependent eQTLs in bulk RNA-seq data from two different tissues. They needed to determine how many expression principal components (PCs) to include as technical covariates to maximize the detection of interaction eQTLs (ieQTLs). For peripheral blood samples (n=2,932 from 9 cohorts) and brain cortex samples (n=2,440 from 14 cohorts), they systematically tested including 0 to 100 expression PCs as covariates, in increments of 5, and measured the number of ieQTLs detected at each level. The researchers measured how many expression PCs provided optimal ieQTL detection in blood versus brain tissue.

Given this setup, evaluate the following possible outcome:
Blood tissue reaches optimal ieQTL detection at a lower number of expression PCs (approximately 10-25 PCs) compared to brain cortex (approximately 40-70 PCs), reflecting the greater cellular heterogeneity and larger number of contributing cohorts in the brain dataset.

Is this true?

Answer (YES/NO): NO